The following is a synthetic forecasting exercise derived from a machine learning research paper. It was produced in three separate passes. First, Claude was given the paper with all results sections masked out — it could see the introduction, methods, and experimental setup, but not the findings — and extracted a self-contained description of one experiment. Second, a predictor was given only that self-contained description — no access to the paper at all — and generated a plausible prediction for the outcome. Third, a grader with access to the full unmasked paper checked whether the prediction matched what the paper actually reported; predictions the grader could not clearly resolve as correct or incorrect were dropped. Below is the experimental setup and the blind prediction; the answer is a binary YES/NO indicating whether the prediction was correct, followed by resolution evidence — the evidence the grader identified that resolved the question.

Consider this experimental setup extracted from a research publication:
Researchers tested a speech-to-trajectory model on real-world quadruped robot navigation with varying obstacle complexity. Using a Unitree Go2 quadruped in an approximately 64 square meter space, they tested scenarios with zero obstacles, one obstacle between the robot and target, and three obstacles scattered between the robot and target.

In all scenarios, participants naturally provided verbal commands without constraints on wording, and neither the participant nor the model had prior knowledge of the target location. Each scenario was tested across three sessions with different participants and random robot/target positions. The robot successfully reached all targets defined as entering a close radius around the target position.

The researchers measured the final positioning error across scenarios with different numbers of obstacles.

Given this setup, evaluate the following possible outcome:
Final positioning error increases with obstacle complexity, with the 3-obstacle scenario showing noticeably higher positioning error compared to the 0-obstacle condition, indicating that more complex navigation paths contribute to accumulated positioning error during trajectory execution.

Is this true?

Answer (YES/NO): NO